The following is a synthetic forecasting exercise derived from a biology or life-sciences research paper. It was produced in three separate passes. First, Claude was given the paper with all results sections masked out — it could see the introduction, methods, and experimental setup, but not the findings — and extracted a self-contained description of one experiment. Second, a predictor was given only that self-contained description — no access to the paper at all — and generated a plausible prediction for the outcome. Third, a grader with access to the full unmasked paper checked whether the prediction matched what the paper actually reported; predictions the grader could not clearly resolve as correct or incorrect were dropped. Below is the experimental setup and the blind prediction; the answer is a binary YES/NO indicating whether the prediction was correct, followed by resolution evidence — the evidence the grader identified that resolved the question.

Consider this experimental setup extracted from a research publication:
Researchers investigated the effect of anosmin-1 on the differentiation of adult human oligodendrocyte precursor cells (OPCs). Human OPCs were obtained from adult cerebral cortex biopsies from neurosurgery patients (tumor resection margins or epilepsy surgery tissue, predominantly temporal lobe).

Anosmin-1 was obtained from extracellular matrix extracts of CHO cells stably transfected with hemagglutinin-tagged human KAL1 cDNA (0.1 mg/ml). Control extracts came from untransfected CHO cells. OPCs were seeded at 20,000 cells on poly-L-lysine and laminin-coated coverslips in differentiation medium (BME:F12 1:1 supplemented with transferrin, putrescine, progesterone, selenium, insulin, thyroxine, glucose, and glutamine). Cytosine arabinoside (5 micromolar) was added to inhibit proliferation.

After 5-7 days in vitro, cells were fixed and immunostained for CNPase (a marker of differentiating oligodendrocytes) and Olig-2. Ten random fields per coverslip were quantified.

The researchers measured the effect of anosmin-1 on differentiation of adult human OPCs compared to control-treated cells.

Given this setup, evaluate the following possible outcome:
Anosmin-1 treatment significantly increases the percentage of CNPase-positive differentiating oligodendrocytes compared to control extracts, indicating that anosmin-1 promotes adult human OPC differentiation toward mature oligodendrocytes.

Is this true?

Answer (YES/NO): NO